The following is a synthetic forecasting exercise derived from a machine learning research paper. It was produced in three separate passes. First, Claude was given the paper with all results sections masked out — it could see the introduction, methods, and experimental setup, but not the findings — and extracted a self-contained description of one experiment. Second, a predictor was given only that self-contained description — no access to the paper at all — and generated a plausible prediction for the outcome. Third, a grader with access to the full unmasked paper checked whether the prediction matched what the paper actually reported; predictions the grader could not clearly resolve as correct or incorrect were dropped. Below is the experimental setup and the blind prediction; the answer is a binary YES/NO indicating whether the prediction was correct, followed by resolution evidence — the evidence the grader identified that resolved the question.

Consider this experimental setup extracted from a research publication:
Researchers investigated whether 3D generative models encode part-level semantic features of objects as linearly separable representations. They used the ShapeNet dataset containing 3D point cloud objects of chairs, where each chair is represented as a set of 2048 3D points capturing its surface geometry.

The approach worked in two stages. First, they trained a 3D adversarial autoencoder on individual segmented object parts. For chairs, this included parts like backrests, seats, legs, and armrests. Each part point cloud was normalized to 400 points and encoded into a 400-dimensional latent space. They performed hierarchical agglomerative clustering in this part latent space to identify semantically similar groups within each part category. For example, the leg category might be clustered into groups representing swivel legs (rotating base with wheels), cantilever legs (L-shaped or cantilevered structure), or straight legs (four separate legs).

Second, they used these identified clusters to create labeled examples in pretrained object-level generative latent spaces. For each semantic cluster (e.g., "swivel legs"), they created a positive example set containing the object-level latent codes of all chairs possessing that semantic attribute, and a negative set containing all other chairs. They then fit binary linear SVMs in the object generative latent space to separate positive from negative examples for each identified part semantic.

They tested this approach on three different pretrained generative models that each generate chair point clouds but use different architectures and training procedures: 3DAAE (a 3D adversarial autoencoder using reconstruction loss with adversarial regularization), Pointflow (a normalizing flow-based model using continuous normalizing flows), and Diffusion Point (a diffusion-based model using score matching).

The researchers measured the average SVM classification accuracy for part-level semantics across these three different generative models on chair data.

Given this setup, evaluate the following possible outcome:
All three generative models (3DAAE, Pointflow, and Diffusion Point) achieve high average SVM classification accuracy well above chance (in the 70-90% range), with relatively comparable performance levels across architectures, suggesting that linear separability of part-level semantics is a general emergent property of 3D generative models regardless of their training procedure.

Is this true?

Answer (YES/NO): NO